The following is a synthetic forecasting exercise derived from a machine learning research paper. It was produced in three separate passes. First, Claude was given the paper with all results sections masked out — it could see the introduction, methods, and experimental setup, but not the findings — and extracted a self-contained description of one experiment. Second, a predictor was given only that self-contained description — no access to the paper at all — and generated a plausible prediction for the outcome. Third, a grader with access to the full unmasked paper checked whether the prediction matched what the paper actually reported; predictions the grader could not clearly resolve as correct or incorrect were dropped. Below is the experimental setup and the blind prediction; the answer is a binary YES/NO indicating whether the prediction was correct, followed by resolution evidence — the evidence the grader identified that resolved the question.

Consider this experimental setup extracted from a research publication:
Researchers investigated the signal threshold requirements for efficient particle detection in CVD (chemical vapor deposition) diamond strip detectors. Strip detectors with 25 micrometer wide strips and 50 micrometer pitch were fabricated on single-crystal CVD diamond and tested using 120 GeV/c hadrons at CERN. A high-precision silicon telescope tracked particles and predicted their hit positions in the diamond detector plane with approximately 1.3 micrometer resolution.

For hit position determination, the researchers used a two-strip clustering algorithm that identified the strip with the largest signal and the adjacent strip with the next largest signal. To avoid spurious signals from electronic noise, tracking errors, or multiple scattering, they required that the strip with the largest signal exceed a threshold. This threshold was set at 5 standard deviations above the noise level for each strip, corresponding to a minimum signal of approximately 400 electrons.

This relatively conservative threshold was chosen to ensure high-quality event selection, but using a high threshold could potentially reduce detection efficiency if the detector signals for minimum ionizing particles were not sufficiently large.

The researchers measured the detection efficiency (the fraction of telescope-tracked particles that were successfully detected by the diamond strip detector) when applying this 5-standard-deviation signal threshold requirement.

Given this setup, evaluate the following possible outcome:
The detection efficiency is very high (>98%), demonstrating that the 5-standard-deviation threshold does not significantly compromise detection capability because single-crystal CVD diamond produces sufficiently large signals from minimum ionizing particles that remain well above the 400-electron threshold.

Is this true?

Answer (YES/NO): YES